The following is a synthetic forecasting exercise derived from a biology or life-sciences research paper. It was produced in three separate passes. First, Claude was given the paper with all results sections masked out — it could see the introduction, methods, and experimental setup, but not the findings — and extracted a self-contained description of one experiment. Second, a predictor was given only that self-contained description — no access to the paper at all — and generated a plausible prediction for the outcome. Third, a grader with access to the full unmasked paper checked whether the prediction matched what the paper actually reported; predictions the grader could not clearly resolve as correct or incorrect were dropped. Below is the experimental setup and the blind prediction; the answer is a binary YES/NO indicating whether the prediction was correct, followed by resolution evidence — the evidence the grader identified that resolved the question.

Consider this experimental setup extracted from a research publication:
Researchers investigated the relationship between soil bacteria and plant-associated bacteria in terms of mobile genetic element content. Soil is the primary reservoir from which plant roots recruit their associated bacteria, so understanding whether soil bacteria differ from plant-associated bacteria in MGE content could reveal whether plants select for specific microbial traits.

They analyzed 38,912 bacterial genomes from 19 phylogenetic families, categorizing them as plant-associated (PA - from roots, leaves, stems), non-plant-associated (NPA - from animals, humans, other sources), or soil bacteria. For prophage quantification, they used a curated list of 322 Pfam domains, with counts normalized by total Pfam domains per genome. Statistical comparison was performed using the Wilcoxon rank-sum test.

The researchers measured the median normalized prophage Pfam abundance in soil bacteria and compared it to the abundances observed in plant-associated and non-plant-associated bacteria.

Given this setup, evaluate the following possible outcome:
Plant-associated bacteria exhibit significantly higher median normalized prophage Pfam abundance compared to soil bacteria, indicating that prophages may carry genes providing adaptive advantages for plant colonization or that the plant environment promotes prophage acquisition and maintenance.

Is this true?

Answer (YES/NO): NO